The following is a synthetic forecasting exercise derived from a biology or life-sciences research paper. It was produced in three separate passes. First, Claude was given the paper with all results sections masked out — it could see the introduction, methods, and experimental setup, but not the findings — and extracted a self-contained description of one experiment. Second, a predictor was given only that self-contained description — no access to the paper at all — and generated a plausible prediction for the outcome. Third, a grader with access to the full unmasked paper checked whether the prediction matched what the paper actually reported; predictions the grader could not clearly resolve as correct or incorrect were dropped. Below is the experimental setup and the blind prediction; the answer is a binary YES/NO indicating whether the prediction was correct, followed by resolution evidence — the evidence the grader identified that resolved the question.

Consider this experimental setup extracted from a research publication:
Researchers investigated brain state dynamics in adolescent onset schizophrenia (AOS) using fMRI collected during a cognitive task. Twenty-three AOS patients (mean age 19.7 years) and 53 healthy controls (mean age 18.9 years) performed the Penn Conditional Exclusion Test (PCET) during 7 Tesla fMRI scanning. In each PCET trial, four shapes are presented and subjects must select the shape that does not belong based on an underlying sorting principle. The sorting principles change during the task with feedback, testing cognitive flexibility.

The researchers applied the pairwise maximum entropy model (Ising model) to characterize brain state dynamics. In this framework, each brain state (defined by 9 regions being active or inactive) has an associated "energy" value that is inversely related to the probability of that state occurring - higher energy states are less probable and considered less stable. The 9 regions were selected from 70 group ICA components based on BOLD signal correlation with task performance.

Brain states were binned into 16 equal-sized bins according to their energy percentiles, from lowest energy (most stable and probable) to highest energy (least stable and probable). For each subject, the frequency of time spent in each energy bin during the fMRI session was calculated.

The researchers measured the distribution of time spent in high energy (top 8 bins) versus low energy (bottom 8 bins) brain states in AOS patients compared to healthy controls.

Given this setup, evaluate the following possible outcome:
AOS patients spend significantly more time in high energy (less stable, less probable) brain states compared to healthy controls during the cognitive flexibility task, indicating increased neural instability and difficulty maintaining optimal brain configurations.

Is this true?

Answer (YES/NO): YES